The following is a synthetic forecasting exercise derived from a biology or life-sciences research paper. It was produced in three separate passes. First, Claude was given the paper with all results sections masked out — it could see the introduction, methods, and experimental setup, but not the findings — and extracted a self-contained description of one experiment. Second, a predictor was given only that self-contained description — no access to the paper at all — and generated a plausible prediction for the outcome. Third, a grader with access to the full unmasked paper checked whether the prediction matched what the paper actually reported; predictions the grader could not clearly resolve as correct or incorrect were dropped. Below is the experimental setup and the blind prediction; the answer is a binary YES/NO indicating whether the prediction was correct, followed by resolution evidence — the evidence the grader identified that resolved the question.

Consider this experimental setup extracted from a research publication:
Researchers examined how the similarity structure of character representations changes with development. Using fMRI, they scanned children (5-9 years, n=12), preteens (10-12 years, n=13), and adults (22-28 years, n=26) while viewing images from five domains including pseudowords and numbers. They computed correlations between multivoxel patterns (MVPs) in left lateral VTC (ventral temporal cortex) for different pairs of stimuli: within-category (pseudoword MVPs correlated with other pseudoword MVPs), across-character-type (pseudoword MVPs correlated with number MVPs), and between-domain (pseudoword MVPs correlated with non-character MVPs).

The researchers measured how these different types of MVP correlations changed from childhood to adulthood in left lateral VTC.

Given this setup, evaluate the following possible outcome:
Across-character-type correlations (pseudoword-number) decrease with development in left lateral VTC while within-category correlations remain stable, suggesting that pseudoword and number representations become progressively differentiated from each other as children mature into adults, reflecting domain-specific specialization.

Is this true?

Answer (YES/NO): NO